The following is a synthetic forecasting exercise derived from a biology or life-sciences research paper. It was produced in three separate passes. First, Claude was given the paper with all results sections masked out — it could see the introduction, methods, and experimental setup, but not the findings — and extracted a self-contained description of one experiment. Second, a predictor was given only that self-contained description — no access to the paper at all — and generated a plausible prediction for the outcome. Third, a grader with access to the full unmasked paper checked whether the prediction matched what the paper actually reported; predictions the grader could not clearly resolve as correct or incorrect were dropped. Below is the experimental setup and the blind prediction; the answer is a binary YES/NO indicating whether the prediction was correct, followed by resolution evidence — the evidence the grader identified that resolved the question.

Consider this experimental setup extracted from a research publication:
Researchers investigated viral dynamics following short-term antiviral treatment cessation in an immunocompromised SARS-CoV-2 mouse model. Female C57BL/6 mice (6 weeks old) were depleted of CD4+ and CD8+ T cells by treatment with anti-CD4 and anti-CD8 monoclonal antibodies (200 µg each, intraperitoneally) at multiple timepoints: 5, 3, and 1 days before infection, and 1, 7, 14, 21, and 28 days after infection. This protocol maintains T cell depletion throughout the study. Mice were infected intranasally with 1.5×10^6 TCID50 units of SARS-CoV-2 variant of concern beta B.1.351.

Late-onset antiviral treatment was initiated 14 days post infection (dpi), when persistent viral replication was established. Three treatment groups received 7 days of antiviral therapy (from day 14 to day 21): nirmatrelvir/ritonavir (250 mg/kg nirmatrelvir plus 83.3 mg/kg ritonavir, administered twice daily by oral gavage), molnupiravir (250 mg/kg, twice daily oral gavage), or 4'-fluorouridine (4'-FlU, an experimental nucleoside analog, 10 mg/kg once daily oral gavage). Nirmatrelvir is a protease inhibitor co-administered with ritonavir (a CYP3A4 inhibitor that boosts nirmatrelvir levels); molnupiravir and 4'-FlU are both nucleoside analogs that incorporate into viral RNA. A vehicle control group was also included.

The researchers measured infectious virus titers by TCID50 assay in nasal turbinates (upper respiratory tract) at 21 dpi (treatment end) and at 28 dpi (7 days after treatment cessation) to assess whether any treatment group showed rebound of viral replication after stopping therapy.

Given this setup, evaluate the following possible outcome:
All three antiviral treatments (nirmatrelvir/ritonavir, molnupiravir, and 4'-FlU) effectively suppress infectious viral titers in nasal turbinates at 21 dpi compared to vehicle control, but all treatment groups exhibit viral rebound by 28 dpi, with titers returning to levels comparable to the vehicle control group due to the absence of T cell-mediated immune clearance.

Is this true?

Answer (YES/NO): NO